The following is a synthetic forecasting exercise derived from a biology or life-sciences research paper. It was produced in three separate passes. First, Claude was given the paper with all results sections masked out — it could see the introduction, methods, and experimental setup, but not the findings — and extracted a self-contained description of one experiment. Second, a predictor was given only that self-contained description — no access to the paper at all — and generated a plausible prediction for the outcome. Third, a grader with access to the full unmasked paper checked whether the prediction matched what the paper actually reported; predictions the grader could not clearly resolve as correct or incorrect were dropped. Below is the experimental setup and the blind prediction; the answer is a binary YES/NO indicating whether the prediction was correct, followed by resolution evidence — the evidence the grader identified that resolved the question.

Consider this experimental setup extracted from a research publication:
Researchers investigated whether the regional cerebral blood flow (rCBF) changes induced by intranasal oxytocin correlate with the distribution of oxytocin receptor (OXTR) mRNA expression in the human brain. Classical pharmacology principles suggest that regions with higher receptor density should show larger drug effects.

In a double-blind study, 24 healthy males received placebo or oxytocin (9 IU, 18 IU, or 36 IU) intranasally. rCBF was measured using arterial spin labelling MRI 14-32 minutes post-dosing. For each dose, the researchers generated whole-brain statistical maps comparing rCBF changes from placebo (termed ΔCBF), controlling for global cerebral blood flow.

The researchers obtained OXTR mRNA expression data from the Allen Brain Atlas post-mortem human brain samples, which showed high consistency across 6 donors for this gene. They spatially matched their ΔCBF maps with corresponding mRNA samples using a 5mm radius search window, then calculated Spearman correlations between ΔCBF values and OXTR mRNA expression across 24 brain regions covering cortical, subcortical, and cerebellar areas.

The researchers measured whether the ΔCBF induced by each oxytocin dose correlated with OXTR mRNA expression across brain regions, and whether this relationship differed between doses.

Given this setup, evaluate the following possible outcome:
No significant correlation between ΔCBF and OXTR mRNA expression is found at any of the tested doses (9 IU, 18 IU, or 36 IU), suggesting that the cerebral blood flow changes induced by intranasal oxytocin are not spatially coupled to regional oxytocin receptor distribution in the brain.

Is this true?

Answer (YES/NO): NO